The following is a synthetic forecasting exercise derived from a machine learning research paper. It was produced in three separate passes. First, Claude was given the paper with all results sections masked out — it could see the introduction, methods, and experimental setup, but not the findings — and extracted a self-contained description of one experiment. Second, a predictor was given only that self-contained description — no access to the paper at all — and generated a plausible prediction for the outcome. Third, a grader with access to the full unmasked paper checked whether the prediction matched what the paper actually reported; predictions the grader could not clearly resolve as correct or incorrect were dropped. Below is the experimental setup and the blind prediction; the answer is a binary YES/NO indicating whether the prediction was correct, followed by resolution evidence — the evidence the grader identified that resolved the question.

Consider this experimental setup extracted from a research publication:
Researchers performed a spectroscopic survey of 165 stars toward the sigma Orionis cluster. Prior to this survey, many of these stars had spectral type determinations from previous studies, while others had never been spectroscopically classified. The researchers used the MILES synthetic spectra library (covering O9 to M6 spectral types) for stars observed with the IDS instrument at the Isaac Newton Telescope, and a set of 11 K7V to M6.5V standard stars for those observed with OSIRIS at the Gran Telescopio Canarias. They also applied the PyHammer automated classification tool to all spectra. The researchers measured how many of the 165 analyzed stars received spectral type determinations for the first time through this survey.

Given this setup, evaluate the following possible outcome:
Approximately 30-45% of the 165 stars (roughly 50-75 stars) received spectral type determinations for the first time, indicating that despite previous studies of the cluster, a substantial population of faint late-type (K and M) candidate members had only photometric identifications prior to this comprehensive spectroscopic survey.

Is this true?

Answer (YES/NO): NO